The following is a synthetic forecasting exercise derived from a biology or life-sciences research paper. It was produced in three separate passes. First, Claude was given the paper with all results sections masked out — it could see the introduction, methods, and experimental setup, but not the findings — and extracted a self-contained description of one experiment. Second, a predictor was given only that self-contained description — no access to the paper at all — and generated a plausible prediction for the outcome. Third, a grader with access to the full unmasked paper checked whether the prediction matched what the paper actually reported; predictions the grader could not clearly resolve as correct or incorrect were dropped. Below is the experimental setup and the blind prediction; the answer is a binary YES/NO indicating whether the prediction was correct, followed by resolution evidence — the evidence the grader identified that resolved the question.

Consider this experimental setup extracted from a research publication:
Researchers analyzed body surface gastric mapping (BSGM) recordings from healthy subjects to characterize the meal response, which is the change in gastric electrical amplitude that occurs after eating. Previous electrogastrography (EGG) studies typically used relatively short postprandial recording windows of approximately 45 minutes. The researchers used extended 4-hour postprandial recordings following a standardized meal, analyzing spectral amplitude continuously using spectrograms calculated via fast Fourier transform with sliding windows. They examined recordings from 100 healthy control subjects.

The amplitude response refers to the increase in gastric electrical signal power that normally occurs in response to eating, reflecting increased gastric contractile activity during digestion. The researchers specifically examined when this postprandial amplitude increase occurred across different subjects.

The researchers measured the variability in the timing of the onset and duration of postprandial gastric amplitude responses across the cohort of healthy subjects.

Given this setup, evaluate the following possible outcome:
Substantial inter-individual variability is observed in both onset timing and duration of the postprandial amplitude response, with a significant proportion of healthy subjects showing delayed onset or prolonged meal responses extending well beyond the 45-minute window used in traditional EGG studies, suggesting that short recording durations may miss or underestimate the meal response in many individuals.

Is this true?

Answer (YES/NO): YES